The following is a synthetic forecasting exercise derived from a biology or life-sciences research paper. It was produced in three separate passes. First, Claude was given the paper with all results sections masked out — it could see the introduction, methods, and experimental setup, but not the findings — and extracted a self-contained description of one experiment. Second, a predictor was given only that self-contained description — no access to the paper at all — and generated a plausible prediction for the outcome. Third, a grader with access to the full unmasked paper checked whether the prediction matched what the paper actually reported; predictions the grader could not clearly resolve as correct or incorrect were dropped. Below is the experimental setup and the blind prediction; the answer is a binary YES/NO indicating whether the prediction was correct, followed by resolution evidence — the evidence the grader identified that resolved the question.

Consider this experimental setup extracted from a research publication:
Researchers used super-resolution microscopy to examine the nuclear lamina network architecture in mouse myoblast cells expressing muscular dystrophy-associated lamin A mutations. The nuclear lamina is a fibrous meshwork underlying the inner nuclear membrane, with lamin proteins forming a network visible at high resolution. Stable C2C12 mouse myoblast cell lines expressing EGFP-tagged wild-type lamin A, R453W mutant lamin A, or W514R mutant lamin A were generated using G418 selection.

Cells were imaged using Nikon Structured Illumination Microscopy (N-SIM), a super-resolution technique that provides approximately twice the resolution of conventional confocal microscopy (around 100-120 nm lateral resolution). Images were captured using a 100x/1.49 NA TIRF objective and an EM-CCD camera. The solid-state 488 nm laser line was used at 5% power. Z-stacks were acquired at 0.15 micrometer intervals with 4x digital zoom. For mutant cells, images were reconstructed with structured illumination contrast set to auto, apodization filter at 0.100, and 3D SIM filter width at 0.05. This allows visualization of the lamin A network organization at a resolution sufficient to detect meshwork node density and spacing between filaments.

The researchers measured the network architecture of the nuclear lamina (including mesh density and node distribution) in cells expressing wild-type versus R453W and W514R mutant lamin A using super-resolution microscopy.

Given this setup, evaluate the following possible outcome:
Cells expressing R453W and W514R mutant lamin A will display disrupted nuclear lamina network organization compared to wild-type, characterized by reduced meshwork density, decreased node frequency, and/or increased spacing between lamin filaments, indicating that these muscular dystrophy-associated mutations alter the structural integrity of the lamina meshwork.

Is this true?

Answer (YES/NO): YES